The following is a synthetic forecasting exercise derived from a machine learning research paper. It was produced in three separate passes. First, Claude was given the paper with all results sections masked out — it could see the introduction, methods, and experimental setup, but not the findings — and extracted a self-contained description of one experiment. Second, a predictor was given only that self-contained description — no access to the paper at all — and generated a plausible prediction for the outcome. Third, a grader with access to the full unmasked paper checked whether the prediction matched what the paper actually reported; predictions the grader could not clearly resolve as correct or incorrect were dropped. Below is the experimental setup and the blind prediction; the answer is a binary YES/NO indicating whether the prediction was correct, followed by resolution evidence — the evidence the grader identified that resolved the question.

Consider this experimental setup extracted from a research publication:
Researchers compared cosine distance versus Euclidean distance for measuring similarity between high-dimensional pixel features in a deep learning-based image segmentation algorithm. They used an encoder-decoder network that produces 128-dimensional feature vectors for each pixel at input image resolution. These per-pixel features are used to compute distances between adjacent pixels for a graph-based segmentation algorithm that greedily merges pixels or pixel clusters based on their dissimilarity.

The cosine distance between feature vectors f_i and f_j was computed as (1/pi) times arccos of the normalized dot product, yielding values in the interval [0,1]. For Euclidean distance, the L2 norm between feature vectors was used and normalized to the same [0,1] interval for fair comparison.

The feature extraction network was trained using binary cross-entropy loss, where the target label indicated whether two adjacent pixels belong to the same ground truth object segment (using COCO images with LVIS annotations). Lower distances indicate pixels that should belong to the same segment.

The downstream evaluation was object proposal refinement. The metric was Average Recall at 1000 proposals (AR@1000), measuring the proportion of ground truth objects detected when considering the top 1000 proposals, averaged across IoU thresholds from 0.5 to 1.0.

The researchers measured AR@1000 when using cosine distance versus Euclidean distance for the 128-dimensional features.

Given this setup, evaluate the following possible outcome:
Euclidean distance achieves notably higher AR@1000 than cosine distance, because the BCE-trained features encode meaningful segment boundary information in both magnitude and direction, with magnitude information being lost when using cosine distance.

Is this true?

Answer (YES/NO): NO